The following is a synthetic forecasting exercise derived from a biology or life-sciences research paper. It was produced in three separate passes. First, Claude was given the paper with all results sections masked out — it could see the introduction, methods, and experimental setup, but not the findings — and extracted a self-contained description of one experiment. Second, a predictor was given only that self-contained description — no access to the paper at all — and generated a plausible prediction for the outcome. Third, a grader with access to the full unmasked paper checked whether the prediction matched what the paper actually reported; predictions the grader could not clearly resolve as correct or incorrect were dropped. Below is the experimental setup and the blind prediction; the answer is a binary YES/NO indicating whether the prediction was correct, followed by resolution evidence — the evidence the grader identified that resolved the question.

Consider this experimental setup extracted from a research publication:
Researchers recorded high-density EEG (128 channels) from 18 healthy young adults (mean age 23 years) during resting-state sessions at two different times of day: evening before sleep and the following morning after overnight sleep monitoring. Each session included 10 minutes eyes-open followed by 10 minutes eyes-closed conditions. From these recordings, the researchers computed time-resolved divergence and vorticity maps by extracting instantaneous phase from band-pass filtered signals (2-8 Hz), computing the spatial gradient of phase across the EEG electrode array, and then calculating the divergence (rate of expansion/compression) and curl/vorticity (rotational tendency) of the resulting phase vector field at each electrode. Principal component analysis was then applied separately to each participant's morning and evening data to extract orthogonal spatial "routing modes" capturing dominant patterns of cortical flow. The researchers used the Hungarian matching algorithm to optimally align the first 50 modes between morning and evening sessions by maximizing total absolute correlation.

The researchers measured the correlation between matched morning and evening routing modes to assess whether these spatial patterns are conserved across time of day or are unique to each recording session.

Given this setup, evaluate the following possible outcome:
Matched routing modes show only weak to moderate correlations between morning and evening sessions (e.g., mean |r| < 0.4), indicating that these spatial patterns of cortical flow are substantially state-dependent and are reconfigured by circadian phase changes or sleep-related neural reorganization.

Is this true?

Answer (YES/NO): NO